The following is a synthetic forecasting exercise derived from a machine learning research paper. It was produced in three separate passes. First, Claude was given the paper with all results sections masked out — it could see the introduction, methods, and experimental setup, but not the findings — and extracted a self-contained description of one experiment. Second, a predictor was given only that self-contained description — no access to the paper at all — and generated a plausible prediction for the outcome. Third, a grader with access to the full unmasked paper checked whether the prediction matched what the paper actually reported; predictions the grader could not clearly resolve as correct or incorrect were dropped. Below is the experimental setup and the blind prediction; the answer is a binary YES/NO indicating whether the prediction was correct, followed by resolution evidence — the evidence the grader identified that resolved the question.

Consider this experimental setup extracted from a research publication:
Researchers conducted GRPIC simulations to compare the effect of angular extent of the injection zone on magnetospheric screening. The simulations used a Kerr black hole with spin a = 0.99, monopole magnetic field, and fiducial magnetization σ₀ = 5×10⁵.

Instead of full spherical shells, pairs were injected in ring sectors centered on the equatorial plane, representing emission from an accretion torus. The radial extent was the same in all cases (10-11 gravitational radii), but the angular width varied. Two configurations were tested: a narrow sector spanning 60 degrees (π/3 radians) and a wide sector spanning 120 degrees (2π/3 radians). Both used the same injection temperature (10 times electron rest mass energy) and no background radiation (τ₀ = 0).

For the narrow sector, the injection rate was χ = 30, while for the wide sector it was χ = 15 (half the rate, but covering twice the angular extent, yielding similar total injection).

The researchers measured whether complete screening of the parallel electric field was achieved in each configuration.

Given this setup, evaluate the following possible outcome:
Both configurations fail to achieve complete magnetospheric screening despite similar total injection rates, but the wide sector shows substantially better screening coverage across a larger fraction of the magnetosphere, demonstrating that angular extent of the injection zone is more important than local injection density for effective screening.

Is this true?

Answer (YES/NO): NO